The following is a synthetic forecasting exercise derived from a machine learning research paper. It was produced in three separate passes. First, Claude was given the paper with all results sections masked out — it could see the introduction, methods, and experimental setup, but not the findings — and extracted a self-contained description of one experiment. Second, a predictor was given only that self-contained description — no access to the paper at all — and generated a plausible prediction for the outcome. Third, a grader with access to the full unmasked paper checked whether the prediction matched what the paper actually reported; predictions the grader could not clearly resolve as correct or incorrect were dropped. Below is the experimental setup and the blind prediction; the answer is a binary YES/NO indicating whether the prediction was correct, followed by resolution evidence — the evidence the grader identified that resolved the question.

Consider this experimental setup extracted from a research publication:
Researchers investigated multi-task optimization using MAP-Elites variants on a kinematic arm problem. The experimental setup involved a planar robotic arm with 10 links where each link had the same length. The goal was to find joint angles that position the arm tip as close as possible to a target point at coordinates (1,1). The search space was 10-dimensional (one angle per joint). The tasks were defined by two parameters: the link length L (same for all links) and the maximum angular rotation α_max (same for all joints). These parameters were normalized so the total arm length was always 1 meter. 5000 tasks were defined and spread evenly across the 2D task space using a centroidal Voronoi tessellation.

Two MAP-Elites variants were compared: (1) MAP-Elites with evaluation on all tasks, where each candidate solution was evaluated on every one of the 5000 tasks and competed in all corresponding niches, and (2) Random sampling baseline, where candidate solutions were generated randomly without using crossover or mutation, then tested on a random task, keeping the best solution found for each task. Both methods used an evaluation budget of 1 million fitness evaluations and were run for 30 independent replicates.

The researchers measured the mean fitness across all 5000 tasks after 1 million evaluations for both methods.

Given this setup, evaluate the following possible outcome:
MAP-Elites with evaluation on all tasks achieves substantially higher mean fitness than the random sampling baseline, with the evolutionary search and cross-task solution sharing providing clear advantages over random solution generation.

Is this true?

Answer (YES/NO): NO